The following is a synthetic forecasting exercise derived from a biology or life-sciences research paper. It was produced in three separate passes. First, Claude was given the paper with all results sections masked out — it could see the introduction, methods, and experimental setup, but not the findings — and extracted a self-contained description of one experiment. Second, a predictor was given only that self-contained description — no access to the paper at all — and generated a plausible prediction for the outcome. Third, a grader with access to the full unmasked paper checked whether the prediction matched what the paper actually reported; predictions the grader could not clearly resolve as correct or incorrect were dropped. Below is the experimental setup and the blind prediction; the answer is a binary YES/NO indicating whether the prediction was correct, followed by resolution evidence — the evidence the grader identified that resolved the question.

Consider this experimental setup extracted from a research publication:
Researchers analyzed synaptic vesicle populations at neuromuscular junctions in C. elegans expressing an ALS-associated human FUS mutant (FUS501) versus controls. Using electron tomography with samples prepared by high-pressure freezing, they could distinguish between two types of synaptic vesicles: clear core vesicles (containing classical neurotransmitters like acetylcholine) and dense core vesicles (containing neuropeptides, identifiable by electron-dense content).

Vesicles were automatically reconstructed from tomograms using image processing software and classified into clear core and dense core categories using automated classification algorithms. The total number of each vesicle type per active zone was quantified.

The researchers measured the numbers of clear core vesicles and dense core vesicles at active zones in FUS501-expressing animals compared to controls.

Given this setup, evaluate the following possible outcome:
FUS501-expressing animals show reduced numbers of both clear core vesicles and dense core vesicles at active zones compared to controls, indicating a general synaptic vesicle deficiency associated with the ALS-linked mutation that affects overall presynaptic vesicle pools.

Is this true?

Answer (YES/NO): NO